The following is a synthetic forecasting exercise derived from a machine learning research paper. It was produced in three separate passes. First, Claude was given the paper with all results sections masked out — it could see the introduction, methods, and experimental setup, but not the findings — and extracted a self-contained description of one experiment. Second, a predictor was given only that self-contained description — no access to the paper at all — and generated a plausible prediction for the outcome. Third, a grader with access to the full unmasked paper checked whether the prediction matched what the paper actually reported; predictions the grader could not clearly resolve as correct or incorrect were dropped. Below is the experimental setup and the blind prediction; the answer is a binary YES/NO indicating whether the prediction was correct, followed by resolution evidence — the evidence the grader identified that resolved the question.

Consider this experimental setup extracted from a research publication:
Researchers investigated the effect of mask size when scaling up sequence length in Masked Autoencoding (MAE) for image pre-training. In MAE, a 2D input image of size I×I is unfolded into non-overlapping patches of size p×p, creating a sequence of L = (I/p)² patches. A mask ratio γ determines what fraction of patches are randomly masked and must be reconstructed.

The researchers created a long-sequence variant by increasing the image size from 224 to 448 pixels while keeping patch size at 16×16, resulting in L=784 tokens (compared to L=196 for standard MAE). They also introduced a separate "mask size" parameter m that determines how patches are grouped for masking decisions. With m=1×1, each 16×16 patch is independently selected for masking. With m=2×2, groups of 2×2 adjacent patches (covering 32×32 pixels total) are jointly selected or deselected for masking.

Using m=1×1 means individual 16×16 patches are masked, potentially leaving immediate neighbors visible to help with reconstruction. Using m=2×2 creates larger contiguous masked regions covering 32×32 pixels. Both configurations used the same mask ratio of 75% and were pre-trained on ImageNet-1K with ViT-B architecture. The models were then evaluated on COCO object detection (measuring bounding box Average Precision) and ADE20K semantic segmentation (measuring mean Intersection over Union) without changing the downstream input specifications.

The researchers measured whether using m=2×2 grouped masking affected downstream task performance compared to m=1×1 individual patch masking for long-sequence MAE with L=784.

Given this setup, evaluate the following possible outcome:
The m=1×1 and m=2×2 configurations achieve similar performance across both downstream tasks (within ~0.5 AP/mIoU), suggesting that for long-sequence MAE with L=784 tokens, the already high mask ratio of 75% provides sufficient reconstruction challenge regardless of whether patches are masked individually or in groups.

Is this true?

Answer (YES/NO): NO